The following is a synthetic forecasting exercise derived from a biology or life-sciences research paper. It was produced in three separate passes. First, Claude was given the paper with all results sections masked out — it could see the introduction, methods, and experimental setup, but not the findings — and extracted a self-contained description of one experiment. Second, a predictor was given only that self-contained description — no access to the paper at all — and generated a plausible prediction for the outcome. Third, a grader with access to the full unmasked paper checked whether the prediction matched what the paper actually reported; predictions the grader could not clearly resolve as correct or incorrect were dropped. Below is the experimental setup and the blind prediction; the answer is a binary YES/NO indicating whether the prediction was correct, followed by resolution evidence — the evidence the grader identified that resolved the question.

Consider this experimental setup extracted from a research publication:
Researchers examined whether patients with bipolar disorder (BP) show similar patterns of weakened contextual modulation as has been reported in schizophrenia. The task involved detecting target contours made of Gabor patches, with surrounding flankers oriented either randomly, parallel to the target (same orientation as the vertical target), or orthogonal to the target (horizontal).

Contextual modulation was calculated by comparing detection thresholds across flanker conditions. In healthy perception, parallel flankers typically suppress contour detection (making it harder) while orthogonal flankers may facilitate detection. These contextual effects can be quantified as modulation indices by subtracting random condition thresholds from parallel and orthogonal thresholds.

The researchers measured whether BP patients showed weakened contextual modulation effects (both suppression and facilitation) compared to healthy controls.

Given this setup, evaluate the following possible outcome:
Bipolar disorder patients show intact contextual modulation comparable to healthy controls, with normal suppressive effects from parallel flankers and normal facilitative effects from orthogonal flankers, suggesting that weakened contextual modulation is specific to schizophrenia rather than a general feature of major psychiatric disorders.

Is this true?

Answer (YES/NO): NO